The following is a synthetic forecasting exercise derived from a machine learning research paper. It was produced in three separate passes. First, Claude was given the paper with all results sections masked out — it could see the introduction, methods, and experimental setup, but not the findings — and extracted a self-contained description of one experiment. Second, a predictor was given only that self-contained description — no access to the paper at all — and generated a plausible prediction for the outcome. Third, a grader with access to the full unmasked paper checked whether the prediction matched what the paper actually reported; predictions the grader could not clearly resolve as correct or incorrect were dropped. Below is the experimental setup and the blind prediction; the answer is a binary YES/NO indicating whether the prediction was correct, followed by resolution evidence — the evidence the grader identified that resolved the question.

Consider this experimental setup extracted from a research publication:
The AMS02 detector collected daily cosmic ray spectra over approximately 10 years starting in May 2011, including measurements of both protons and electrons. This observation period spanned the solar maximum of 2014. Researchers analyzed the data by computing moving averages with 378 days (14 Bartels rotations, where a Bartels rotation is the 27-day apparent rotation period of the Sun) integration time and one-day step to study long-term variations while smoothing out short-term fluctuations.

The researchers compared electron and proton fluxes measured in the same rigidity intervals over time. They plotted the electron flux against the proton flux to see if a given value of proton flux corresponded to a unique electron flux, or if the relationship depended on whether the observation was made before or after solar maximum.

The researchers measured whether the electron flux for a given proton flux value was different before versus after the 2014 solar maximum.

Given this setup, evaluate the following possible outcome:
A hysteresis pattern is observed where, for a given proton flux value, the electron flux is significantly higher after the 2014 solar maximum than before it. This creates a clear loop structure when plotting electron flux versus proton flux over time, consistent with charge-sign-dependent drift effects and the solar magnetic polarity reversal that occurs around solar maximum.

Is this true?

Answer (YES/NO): NO